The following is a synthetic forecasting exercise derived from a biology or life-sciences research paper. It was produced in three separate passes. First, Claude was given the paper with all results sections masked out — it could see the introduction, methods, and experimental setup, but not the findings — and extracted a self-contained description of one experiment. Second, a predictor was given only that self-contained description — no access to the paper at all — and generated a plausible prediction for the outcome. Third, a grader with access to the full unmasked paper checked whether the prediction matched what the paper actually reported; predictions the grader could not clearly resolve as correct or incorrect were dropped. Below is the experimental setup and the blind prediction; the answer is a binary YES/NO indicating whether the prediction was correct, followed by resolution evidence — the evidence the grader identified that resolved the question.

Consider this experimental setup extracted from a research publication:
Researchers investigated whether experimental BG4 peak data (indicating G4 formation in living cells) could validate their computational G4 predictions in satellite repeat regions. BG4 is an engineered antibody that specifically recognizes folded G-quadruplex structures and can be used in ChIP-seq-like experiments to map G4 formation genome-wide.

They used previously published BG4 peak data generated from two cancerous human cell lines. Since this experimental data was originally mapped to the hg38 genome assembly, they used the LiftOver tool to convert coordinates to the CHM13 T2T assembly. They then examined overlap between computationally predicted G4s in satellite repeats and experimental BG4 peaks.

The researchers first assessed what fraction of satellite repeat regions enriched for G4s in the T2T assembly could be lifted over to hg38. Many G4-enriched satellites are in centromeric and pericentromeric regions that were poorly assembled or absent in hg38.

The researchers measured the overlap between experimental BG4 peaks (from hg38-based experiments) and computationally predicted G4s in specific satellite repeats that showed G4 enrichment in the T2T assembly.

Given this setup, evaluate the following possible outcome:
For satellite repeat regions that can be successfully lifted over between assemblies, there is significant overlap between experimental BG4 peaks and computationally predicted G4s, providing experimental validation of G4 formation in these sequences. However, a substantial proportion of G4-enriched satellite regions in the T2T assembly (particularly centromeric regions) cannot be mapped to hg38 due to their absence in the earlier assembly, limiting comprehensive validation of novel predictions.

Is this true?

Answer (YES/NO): NO